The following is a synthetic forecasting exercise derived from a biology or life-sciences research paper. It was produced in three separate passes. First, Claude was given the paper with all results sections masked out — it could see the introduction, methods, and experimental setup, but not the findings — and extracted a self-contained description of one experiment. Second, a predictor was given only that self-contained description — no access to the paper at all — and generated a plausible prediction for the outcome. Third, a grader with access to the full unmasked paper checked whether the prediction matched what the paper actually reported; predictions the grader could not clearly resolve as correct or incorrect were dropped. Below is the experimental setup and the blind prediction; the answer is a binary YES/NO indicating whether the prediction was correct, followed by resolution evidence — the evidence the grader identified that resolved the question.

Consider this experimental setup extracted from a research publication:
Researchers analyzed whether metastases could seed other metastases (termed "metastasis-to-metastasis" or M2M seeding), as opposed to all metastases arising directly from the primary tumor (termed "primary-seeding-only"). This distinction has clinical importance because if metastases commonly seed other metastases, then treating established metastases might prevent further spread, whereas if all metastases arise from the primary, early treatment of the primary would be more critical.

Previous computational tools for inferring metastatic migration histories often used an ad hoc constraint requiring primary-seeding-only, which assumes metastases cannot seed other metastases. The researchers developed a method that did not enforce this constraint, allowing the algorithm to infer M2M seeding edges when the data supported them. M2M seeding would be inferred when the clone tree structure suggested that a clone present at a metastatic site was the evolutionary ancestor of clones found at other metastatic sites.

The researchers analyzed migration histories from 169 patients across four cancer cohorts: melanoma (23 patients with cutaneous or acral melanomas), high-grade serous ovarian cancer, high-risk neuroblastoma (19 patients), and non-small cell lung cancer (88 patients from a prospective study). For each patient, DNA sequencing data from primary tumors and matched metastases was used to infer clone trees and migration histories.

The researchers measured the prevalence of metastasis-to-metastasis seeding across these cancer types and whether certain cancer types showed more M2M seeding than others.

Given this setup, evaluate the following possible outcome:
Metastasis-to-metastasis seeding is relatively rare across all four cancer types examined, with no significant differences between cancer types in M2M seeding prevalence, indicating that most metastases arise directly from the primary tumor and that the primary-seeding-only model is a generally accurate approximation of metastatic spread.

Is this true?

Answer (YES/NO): NO